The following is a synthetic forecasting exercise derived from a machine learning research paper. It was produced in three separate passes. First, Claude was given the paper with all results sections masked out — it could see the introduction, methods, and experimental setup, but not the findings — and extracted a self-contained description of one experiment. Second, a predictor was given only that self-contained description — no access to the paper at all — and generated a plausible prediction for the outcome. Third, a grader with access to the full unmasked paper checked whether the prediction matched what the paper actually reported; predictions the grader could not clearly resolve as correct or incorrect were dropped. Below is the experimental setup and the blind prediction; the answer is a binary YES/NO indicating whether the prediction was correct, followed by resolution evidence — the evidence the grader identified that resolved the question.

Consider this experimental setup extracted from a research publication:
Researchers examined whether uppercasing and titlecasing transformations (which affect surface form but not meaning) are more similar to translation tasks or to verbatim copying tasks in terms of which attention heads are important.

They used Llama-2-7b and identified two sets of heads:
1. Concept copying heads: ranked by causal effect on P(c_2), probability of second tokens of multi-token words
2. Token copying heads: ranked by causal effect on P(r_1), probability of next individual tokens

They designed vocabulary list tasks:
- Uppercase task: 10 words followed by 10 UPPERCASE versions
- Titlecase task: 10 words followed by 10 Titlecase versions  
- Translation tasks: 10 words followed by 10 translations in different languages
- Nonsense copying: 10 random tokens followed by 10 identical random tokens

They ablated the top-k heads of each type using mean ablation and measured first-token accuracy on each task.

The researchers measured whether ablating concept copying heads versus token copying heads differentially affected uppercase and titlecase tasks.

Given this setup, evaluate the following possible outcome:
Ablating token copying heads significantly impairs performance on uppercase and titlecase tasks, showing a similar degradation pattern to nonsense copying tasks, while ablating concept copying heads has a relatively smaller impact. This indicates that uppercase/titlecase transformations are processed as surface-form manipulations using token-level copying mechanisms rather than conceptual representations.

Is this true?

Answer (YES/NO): NO